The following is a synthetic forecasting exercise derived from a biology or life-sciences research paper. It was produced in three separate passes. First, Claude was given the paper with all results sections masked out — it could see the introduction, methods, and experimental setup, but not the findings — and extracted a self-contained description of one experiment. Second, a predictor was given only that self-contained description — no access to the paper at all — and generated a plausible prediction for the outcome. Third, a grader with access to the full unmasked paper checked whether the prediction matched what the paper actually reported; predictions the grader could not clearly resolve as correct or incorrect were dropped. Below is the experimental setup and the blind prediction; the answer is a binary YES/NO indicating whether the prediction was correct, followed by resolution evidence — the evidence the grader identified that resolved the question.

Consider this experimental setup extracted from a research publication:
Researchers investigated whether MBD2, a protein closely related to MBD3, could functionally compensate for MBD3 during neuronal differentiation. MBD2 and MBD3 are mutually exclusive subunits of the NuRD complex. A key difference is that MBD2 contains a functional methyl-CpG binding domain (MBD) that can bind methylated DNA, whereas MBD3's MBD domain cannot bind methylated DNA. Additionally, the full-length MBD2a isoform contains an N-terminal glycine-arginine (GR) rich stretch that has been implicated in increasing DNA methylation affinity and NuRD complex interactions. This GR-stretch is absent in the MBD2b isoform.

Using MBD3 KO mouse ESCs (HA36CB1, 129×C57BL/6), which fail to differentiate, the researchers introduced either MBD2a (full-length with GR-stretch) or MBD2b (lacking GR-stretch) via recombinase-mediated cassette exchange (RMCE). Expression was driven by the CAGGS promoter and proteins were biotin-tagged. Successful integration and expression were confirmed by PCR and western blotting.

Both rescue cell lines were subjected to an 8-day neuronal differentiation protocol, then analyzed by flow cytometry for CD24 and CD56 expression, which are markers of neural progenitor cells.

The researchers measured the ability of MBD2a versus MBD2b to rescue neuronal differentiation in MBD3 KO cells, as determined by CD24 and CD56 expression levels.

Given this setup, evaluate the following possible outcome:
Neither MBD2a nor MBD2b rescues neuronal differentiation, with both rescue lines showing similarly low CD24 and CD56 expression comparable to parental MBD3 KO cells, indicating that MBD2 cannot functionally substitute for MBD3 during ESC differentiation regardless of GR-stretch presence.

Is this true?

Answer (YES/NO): NO